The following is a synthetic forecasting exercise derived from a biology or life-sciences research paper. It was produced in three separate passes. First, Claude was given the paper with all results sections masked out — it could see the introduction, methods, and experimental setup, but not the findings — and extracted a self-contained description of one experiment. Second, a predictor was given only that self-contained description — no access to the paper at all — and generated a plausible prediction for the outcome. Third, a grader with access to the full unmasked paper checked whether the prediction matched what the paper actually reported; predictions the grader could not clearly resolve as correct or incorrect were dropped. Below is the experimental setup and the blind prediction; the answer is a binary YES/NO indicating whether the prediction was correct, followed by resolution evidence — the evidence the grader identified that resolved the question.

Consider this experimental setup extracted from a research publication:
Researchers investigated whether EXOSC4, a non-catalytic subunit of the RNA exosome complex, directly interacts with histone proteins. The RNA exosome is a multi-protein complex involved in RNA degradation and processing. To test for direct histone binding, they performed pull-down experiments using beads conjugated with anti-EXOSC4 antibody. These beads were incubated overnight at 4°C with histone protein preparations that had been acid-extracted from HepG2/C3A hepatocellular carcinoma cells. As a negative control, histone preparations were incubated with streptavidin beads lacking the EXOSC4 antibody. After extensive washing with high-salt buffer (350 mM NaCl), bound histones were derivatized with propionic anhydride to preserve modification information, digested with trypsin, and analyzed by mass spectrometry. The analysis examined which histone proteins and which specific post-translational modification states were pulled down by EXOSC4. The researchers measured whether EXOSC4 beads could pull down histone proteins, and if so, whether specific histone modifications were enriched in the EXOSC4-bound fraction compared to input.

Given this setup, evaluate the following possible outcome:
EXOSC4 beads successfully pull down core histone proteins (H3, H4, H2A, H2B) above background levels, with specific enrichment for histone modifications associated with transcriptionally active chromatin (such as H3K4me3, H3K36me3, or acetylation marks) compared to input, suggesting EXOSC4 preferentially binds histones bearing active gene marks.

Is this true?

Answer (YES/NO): NO